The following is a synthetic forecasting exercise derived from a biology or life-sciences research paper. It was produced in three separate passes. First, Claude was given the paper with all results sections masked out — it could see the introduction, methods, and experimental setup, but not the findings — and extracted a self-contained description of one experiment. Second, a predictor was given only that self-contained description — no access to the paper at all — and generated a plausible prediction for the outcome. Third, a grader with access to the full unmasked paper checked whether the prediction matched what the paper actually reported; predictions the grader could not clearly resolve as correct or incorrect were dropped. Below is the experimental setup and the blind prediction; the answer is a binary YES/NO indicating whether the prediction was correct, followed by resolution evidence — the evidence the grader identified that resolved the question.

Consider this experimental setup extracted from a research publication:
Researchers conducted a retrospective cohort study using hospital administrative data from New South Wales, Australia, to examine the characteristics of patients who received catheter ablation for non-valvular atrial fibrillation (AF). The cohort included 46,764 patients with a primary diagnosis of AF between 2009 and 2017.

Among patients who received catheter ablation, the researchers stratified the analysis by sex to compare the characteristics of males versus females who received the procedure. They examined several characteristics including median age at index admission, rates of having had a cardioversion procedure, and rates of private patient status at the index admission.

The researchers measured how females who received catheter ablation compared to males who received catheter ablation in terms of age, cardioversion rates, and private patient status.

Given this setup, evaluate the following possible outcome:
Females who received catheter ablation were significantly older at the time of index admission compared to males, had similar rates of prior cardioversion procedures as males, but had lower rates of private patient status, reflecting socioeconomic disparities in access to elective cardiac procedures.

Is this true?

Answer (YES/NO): NO